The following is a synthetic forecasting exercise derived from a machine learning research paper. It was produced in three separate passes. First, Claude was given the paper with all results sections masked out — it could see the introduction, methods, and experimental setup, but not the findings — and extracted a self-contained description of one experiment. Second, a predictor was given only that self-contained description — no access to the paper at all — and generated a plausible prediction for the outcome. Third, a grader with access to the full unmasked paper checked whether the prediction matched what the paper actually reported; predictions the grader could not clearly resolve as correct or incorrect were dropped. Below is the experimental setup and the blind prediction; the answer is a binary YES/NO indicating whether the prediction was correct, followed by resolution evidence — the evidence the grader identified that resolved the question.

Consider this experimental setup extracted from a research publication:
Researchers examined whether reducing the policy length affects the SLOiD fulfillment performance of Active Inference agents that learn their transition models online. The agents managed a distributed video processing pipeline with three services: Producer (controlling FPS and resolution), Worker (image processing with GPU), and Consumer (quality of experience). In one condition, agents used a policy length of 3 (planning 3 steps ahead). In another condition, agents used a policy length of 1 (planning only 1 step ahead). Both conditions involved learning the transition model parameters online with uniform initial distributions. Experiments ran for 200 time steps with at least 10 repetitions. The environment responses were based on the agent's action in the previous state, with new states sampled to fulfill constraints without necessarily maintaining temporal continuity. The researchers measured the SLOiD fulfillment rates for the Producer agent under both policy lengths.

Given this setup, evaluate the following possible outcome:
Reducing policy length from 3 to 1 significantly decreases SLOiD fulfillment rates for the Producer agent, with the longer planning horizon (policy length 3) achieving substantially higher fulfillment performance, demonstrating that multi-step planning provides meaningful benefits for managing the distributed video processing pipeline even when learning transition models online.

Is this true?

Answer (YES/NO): NO